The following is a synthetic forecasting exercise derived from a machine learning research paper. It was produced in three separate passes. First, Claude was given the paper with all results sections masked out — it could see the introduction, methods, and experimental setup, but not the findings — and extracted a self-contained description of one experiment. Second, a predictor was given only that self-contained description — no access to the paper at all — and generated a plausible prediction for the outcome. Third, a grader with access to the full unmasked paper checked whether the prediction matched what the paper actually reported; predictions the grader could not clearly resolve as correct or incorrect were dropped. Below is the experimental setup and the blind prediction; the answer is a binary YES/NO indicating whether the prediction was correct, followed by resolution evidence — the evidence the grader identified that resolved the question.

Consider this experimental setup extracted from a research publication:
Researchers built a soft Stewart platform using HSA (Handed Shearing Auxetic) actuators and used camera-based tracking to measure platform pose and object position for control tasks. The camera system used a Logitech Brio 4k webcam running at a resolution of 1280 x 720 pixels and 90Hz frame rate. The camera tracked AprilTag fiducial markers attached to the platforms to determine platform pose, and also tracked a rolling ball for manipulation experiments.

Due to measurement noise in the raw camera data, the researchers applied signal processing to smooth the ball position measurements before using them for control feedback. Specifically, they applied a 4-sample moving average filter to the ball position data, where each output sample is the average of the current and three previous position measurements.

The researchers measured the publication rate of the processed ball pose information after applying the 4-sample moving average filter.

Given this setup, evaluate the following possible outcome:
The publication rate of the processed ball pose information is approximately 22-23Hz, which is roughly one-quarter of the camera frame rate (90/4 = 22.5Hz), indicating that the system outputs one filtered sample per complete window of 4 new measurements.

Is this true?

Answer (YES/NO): NO